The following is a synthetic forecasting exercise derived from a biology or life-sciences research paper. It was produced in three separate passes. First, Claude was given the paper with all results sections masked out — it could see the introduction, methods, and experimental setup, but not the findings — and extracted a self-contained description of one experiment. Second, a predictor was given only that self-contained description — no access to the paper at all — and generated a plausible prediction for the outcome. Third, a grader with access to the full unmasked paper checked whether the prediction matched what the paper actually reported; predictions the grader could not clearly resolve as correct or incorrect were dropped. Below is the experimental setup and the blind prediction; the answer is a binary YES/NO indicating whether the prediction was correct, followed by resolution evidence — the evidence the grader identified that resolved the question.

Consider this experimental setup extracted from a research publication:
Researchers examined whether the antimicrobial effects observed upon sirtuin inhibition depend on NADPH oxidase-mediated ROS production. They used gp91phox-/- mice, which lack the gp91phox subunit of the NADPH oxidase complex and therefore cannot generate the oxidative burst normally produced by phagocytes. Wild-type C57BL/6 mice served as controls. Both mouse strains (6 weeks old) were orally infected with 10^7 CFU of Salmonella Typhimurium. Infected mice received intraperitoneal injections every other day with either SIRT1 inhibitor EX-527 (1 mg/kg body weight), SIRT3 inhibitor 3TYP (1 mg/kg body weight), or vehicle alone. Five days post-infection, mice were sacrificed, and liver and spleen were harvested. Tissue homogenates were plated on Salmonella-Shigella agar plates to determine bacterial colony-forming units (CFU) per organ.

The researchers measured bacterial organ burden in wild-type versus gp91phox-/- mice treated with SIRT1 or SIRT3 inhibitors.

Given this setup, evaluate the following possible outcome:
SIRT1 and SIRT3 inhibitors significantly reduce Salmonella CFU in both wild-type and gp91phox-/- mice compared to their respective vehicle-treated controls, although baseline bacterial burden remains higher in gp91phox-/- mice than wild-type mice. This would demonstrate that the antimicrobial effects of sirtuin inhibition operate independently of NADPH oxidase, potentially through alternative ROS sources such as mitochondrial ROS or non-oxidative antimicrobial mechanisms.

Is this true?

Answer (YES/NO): NO